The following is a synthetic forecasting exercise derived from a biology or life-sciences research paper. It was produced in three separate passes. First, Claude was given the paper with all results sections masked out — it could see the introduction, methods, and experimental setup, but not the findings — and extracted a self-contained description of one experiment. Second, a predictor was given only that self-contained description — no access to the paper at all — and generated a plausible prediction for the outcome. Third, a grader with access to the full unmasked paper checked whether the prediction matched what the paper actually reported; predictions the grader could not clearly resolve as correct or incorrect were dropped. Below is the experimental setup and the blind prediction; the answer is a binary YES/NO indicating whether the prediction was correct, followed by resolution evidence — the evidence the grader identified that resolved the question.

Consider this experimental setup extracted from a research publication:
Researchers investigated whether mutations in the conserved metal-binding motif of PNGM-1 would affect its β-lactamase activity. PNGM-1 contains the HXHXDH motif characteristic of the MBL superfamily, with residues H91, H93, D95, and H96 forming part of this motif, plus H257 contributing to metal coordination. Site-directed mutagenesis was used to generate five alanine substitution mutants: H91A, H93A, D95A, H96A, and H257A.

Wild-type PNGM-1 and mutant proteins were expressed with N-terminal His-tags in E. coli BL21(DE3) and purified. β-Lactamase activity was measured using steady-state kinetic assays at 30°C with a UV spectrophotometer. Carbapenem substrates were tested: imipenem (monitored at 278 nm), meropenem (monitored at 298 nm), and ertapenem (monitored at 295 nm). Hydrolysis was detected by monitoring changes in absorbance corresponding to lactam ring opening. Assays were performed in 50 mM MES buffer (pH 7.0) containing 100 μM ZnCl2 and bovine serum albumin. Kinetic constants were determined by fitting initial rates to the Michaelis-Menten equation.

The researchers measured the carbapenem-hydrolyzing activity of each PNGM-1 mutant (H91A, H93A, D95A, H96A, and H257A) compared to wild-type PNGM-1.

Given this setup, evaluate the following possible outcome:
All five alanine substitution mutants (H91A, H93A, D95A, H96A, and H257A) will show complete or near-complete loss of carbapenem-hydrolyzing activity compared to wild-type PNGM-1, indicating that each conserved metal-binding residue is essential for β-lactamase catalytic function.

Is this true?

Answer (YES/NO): NO